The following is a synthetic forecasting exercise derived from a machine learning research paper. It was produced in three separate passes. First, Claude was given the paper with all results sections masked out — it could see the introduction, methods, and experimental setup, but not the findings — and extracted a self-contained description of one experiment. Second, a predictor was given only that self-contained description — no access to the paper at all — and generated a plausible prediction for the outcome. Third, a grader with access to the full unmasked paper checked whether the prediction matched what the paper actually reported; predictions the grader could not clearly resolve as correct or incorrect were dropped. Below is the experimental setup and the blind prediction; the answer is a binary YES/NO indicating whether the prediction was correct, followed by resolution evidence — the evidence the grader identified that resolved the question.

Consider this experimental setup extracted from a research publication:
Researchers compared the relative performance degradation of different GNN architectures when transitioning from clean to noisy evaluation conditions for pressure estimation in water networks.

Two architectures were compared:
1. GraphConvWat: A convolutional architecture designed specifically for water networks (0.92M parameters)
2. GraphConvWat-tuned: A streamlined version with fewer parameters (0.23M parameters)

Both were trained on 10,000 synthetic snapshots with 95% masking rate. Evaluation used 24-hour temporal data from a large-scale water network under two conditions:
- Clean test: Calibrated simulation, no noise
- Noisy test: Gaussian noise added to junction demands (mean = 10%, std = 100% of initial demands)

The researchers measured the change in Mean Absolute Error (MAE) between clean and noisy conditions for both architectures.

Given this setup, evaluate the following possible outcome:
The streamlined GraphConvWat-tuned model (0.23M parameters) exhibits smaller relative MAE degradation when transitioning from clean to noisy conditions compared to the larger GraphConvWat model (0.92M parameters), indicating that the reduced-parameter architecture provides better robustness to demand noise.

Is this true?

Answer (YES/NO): YES